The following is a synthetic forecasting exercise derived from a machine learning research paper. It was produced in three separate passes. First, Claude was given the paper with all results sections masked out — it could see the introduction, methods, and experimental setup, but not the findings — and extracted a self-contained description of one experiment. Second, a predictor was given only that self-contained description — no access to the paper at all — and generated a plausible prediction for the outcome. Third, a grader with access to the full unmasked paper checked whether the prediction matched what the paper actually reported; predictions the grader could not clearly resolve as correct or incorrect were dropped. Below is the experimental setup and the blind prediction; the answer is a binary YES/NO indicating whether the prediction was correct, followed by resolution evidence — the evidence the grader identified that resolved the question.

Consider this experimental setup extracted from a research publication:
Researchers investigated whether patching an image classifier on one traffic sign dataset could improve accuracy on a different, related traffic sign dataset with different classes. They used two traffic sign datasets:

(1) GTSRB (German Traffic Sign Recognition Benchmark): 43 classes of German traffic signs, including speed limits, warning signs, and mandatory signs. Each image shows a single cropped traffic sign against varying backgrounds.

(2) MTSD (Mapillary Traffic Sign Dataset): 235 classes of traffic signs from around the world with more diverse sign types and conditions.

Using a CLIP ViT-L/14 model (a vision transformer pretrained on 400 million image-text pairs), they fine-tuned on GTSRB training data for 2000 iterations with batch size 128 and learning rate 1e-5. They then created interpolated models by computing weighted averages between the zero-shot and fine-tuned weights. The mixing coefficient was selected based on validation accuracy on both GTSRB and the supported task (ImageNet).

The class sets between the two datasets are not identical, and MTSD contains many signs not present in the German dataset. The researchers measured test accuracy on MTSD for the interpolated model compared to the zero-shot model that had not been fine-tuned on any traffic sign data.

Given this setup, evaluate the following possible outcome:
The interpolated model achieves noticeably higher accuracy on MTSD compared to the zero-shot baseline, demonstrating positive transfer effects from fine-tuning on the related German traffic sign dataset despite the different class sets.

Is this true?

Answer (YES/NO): YES